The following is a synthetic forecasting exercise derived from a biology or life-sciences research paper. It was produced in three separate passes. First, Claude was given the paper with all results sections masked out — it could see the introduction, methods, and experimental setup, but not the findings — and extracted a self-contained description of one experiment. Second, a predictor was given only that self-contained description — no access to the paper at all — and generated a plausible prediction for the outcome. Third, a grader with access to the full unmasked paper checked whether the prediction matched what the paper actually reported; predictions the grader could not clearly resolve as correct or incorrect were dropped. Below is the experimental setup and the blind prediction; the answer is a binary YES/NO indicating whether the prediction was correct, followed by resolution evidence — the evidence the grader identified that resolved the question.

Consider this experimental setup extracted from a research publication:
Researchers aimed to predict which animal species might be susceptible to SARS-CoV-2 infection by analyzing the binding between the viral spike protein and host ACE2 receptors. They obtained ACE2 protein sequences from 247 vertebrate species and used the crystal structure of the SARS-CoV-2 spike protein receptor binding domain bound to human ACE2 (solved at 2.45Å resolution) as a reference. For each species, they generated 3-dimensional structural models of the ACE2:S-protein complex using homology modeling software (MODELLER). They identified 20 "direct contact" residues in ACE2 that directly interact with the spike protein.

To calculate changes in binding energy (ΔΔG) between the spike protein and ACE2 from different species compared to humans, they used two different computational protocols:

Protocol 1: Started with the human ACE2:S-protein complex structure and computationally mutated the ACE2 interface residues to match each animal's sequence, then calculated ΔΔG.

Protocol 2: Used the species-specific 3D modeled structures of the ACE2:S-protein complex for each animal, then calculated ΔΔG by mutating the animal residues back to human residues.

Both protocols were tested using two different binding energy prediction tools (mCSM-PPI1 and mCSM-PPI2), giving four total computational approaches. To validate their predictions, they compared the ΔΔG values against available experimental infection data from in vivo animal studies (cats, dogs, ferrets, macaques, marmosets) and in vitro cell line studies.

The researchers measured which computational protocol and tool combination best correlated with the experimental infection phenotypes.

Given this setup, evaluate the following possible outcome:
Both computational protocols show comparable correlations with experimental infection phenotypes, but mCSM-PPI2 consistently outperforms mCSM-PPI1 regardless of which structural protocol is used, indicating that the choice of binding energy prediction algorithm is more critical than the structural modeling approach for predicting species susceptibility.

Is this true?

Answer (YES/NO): NO